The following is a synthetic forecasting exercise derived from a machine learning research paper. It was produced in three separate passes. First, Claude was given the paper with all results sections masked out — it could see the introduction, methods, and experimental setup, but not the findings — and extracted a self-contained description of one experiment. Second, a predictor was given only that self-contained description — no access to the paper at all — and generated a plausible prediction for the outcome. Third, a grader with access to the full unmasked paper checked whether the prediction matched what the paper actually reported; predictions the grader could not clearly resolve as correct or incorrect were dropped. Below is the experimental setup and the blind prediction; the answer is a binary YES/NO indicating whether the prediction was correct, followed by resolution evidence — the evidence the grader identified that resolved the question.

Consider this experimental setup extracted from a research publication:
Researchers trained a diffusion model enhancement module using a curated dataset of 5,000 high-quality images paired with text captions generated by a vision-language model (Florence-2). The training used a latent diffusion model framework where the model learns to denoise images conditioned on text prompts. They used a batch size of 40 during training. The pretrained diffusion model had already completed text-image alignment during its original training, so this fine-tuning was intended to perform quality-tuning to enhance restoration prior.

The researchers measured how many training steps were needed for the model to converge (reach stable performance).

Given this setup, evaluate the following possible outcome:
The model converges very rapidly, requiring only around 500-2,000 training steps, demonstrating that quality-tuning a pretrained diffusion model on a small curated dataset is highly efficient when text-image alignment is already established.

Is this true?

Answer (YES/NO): NO